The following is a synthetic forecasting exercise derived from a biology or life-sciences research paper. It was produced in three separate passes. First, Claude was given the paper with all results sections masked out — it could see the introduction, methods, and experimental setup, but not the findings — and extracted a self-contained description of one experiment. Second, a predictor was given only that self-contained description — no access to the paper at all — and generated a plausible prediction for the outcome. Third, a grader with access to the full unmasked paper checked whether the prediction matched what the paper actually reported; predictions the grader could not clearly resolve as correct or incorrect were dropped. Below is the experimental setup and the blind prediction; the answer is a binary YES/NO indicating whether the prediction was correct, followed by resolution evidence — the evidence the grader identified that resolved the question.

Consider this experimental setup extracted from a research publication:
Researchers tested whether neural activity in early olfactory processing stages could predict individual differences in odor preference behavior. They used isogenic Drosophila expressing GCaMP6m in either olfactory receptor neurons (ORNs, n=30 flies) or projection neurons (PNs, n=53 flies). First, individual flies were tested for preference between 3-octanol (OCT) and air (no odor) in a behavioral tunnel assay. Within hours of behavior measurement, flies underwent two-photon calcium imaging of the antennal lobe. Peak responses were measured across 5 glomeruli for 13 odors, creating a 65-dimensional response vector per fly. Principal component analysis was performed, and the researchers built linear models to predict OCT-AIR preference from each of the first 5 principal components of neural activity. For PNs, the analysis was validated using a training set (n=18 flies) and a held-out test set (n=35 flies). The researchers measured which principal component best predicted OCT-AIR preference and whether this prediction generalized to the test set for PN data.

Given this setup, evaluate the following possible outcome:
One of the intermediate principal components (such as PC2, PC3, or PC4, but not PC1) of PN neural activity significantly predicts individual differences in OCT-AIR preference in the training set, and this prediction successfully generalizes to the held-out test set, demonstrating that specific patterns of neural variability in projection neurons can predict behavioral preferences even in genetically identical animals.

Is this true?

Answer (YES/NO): NO